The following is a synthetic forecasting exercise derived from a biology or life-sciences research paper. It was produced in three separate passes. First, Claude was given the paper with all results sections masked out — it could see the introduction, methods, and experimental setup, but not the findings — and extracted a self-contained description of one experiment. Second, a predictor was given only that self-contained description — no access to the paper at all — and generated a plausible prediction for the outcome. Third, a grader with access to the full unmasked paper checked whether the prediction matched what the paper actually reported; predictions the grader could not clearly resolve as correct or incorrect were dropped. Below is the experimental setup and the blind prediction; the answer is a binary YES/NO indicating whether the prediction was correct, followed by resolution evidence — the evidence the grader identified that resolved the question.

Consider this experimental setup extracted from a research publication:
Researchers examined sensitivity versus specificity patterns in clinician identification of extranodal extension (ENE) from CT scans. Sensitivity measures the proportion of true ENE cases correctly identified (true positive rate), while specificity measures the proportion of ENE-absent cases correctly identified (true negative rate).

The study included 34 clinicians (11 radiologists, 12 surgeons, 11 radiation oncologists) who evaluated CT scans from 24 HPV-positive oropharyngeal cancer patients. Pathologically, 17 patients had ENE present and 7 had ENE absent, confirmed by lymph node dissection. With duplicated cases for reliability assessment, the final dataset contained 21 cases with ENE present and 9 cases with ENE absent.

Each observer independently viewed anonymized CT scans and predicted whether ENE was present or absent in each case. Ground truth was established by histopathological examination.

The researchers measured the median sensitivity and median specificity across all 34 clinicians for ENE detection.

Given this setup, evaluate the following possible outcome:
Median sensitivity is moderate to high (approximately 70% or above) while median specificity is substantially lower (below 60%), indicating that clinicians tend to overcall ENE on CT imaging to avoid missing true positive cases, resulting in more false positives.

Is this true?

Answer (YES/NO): NO